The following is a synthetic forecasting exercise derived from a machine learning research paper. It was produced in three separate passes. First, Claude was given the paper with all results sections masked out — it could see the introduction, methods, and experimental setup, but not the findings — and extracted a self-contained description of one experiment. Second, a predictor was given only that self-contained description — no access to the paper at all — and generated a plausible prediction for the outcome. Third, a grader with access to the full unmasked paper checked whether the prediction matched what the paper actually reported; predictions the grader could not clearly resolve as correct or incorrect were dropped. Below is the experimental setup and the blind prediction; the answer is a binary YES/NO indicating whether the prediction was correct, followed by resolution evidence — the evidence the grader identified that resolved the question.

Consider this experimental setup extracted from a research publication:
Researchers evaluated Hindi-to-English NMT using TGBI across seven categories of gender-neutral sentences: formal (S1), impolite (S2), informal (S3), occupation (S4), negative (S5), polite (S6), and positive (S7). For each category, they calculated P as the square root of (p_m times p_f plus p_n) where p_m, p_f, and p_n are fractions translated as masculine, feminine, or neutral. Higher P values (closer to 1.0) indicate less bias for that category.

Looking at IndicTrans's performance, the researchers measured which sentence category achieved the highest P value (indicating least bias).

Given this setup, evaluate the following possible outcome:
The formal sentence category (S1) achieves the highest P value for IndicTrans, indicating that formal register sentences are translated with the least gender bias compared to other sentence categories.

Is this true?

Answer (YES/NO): NO